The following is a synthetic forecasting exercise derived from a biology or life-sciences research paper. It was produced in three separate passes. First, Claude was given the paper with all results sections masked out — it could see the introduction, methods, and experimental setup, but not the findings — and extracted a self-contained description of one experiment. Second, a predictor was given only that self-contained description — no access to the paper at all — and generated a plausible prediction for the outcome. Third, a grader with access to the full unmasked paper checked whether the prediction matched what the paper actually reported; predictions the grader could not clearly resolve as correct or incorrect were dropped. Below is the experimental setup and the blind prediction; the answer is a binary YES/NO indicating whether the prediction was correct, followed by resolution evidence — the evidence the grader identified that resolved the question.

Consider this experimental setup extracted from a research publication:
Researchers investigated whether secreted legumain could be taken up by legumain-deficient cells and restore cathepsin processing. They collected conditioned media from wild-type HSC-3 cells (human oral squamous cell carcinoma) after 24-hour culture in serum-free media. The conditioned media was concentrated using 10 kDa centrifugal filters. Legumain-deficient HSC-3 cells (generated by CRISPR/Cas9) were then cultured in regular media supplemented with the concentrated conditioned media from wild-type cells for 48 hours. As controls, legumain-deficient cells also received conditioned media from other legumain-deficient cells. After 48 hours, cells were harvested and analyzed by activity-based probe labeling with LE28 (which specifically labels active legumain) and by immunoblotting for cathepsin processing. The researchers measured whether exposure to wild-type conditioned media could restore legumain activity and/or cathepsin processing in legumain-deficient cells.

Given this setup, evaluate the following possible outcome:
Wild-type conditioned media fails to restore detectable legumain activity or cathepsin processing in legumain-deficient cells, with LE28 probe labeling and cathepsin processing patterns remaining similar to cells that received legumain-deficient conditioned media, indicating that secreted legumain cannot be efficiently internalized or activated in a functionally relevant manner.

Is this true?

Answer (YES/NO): NO